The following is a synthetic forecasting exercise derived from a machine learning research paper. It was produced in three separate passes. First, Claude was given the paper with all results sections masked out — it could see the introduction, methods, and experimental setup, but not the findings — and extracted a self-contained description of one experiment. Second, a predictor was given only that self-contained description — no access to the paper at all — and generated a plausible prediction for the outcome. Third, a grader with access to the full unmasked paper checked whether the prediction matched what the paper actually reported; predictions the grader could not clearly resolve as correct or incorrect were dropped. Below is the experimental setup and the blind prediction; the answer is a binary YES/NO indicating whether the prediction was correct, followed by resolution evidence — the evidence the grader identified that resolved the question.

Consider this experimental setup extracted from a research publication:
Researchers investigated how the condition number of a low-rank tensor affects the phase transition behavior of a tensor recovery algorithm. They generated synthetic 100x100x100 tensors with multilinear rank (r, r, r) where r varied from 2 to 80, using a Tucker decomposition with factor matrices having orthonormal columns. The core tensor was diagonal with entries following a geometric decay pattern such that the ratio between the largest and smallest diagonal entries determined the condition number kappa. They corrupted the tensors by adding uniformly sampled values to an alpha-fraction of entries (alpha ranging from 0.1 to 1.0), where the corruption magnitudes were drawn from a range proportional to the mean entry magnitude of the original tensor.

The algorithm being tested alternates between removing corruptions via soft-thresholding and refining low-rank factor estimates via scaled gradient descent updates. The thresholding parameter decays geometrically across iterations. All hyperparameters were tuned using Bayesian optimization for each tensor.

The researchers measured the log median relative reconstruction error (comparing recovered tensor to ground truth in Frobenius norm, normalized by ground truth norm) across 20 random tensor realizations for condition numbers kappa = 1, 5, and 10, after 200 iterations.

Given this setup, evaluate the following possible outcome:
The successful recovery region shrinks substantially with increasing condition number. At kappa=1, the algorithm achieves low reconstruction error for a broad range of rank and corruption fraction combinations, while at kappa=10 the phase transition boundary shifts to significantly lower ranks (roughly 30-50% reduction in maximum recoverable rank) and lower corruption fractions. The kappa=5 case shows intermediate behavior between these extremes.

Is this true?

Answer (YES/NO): NO